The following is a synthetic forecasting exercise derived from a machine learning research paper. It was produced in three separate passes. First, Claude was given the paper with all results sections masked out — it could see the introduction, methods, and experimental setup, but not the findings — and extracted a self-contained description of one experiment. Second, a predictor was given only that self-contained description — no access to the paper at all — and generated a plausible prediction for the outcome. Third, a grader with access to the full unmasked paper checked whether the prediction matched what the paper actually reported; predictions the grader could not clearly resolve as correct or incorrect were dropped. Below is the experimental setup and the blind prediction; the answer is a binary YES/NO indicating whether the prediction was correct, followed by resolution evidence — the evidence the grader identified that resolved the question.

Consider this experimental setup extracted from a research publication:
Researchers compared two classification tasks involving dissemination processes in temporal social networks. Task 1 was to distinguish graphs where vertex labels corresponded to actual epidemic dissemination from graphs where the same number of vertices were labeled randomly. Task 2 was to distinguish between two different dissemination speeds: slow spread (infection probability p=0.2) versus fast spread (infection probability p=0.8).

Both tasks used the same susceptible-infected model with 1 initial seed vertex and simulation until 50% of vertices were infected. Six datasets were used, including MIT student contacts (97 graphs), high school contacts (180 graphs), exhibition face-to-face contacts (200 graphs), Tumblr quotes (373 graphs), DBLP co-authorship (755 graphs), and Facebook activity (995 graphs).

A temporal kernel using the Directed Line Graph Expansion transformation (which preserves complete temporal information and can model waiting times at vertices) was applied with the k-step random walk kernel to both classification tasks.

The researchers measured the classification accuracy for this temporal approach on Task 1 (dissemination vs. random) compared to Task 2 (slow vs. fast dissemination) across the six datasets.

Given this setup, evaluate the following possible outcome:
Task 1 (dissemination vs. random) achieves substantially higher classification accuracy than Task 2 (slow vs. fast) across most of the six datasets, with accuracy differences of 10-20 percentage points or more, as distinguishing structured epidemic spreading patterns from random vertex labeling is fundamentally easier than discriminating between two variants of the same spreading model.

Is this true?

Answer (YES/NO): NO